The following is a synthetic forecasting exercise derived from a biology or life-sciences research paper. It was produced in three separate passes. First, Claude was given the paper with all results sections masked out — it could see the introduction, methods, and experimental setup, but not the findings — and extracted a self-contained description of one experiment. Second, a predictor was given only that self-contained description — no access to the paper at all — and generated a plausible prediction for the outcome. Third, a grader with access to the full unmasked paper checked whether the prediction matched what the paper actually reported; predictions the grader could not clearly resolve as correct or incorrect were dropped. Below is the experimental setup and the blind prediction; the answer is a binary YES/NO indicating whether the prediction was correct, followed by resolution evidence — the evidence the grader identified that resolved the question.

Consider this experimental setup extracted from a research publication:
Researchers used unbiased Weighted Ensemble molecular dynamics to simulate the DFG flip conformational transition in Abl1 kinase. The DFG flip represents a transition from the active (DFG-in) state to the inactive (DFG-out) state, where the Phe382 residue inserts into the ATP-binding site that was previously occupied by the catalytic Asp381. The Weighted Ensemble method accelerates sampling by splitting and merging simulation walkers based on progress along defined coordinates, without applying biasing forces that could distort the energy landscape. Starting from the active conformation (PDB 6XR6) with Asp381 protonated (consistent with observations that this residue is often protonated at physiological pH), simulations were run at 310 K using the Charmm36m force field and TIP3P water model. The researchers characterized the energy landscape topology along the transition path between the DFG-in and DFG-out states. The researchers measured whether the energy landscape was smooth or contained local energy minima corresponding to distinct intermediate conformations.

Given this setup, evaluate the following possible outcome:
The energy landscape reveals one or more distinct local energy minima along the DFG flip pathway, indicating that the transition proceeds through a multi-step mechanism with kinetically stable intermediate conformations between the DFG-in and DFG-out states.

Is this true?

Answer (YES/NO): YES